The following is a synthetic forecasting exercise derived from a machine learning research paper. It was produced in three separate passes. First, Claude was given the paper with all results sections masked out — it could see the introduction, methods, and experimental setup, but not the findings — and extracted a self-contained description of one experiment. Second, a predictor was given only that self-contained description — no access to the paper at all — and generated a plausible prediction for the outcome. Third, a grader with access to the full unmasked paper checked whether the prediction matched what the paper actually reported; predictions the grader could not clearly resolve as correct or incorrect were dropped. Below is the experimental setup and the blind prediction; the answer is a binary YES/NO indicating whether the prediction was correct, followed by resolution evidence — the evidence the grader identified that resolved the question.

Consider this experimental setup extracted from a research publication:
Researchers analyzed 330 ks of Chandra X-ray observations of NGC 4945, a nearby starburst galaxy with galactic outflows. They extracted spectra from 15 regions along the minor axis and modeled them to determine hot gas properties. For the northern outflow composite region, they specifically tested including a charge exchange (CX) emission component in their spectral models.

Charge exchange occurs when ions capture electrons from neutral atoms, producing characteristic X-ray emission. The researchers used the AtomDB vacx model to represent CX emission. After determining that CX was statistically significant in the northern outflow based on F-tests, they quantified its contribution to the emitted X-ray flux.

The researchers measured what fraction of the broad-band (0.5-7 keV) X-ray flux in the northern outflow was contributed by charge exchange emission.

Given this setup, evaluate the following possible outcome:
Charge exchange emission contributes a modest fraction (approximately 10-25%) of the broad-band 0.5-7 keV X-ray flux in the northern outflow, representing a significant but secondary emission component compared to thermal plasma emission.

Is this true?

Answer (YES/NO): YES